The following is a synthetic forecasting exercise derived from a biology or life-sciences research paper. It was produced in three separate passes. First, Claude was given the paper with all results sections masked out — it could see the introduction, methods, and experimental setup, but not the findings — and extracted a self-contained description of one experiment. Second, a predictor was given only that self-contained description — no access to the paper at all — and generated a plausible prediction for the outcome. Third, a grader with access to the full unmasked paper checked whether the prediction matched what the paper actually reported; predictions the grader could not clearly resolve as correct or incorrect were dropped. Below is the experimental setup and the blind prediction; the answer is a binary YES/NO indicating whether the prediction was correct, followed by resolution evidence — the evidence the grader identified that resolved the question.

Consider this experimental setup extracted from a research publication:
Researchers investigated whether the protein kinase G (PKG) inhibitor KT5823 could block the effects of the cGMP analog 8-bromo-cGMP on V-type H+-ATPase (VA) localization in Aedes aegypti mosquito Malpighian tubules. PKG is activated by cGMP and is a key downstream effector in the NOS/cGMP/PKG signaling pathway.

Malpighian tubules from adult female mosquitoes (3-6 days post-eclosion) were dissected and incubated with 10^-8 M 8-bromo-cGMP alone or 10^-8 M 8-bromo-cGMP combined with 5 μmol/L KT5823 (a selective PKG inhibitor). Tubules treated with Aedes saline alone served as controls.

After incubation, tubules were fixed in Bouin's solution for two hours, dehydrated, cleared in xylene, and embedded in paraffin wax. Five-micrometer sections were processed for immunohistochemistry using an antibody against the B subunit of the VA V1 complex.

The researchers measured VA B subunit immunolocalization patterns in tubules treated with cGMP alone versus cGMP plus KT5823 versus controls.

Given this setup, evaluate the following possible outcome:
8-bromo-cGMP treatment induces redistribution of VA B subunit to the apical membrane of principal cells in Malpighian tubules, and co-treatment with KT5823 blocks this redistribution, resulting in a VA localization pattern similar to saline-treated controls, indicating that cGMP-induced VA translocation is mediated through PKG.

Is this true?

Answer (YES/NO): NO